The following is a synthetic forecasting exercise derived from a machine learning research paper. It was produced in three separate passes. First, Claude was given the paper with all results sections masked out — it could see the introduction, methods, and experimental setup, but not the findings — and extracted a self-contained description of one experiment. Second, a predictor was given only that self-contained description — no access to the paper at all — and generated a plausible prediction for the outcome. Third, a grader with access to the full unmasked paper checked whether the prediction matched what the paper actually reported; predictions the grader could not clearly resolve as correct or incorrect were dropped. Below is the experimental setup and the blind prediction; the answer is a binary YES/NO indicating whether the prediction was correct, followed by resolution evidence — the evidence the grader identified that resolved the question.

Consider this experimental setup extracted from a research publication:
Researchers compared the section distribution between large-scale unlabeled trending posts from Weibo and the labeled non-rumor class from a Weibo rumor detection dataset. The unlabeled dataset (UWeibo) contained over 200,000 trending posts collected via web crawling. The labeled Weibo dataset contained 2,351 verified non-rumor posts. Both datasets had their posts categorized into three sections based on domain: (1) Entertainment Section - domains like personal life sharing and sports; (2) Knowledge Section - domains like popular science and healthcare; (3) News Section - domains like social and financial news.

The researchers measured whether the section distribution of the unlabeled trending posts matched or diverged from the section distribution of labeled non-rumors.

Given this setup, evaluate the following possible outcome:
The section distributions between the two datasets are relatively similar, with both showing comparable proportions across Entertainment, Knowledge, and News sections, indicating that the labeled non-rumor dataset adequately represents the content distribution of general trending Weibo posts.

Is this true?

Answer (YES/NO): YES